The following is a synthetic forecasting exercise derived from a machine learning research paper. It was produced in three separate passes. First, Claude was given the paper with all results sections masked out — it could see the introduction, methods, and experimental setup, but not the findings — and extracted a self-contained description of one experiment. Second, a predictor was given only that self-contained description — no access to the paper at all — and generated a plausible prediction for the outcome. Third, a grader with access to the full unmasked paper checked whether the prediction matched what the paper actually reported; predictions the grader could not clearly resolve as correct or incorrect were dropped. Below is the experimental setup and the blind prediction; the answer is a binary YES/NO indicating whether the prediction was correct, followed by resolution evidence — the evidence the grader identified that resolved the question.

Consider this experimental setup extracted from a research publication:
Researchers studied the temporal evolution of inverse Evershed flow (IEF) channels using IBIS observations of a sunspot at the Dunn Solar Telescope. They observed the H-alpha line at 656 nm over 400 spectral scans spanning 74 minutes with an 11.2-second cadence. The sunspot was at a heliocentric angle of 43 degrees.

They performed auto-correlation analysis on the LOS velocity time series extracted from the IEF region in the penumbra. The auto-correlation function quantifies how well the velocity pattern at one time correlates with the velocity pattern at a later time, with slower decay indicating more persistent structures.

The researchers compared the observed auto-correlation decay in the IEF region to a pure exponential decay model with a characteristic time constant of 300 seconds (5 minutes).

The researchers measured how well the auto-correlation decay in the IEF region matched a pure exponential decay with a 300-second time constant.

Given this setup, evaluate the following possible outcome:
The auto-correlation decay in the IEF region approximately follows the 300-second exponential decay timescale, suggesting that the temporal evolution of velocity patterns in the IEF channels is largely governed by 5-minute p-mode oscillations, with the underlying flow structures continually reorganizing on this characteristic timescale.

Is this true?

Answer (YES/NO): NO